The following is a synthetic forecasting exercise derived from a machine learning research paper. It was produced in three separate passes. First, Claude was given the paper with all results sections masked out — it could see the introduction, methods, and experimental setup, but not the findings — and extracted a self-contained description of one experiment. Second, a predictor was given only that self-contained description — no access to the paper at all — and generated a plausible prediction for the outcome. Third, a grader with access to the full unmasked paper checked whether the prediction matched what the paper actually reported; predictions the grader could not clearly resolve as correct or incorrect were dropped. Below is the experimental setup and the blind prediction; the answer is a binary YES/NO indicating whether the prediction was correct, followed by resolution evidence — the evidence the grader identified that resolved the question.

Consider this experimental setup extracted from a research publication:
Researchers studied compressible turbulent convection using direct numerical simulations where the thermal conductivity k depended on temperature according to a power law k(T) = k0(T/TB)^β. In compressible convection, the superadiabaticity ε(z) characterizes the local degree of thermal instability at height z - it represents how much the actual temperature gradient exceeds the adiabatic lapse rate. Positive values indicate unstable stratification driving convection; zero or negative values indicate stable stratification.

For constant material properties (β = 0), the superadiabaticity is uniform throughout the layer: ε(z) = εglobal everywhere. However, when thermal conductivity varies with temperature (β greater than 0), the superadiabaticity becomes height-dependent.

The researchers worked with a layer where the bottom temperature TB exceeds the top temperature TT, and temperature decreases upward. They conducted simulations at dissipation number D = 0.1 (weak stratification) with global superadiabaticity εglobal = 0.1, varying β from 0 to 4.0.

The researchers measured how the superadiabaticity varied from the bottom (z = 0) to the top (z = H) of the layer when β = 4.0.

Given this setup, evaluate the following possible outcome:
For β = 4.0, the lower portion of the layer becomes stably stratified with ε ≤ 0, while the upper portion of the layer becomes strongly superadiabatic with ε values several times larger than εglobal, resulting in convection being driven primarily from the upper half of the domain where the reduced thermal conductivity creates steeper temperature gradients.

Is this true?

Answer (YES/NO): NO